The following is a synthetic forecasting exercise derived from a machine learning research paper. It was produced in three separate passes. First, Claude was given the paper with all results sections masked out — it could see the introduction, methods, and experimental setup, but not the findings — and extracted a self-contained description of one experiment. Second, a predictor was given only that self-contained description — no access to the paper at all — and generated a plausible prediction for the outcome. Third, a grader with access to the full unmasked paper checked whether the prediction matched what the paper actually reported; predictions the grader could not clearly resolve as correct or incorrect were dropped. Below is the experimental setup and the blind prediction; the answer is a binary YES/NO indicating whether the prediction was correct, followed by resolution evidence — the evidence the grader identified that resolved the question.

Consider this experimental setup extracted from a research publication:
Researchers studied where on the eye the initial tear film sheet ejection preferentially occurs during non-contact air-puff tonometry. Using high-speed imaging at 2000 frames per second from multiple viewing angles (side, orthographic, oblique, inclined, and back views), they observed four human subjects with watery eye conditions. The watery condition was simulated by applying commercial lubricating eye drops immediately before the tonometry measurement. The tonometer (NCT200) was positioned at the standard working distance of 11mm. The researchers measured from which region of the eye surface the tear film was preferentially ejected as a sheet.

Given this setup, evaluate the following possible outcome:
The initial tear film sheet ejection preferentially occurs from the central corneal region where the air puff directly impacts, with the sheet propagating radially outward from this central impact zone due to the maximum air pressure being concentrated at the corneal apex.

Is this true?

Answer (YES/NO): NO